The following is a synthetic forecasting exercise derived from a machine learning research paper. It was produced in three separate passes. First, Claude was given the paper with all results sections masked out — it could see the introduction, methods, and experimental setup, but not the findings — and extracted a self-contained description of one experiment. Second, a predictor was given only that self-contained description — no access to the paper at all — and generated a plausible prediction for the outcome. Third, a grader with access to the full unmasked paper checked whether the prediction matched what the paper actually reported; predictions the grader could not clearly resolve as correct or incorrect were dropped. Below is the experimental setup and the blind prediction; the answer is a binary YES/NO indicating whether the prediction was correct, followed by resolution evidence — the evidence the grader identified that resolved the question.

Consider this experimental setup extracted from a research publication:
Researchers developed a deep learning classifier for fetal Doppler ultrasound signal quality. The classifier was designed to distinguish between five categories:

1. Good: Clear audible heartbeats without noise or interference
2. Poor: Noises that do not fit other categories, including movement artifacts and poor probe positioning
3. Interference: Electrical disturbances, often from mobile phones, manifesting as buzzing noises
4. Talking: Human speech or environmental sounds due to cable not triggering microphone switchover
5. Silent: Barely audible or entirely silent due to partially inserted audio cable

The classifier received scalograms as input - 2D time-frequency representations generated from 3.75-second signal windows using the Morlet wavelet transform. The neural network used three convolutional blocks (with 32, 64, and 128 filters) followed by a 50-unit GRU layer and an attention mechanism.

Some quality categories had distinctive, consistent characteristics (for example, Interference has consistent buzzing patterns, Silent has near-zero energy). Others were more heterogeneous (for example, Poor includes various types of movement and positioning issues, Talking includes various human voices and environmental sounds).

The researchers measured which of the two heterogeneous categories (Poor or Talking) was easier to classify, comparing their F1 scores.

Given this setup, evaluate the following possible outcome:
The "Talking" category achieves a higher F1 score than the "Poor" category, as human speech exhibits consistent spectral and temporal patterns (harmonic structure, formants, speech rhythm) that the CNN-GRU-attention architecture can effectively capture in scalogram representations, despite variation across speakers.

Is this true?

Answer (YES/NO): YES